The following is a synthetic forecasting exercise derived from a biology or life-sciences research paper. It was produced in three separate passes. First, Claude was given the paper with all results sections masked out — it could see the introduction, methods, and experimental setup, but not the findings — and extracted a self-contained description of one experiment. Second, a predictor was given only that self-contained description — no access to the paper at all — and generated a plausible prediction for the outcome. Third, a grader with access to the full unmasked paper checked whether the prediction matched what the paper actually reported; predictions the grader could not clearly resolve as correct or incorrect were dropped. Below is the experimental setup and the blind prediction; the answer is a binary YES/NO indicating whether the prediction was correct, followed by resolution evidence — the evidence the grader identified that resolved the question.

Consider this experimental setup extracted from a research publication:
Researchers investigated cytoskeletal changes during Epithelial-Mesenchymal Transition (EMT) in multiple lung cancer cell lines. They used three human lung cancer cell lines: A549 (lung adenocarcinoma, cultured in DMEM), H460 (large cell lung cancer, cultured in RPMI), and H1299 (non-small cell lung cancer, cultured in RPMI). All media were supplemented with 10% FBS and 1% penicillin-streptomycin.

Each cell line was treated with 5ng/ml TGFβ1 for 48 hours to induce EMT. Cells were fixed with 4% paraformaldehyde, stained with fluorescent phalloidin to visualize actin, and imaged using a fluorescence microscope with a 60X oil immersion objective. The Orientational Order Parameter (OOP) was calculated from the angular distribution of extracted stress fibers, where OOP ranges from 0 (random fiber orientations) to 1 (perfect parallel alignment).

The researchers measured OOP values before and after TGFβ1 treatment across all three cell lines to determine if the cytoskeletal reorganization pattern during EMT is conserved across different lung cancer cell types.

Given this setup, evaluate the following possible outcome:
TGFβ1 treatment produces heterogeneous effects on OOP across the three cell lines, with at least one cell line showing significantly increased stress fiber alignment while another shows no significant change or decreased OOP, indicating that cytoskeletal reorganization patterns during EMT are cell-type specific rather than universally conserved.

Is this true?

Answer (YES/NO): NO